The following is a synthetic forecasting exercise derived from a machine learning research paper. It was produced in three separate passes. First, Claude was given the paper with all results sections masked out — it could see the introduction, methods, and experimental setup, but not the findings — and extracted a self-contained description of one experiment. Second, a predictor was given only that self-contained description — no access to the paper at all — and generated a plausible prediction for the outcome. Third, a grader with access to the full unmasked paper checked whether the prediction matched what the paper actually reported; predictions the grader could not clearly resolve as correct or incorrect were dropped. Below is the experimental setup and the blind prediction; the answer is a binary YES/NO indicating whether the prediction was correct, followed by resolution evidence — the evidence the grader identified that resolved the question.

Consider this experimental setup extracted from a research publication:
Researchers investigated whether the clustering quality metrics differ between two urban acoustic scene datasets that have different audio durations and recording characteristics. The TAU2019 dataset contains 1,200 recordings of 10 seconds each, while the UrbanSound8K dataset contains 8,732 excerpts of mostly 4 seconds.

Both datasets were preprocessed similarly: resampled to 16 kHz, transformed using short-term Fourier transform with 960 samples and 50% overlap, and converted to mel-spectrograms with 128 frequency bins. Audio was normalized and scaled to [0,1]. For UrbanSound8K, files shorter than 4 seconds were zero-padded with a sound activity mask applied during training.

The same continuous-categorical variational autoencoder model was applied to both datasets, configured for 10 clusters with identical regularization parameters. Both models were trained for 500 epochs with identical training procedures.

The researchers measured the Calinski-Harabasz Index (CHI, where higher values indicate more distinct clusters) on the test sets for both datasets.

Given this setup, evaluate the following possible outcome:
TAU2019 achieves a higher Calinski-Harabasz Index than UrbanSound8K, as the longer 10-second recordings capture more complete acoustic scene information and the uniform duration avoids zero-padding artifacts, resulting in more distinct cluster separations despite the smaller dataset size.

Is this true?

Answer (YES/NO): YES